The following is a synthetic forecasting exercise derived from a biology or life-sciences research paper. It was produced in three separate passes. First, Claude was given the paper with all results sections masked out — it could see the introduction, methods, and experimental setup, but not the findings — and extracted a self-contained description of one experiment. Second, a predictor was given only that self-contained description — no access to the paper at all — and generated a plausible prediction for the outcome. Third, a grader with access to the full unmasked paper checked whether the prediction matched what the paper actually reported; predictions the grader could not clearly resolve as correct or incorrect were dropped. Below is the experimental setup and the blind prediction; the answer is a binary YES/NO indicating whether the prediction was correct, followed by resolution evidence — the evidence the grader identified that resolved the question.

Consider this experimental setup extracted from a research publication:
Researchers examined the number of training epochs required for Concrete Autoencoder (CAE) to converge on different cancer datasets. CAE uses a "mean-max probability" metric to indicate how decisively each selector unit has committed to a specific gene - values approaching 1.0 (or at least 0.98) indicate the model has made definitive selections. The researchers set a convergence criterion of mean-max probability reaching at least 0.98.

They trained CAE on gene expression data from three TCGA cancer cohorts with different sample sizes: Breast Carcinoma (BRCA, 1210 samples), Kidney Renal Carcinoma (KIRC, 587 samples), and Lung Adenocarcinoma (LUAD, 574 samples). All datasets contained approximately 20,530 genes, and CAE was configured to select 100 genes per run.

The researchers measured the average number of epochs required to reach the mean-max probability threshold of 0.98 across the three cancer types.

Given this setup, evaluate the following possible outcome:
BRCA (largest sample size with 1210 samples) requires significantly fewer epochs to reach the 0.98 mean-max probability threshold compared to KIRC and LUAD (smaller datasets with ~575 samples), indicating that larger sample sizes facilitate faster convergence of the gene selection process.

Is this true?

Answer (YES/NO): YES